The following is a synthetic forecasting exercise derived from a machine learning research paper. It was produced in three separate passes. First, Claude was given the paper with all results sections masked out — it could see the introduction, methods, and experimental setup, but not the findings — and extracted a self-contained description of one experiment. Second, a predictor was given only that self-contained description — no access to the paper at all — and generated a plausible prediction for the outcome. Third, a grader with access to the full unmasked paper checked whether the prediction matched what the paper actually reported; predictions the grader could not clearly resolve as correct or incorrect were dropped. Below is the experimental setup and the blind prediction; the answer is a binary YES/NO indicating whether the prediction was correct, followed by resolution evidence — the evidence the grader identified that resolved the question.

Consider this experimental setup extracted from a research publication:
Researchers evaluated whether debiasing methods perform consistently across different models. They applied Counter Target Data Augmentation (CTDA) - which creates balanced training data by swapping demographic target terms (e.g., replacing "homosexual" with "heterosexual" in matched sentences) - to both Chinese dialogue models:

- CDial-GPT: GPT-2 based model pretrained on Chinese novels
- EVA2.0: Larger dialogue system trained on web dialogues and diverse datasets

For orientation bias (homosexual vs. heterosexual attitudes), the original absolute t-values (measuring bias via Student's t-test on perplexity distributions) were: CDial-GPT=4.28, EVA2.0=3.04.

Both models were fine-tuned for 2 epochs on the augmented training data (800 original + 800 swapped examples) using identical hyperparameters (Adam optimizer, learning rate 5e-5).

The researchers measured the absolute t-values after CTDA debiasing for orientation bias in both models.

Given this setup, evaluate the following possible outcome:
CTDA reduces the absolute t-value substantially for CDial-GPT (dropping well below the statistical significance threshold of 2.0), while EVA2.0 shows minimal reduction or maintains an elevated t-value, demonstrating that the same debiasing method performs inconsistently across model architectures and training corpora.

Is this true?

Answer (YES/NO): NO